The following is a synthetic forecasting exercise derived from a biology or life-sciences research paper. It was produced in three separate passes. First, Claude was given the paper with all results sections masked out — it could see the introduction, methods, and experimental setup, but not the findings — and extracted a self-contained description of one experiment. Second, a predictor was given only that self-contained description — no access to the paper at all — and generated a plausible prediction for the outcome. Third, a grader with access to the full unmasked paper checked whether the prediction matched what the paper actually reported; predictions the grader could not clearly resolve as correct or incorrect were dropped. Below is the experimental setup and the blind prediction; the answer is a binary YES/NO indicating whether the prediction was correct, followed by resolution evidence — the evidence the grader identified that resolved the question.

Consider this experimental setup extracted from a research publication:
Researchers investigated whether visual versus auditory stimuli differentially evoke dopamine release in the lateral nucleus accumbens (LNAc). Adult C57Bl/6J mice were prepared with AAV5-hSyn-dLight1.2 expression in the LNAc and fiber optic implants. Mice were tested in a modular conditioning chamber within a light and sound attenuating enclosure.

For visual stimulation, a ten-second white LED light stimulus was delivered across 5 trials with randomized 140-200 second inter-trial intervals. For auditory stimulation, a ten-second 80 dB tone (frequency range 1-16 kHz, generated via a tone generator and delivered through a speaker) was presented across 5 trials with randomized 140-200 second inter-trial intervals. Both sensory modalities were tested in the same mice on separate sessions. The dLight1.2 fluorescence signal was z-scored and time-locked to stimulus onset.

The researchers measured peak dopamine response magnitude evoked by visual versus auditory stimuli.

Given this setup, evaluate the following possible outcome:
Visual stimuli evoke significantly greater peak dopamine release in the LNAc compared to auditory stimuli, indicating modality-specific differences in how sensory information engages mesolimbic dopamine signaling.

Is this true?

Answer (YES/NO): YES